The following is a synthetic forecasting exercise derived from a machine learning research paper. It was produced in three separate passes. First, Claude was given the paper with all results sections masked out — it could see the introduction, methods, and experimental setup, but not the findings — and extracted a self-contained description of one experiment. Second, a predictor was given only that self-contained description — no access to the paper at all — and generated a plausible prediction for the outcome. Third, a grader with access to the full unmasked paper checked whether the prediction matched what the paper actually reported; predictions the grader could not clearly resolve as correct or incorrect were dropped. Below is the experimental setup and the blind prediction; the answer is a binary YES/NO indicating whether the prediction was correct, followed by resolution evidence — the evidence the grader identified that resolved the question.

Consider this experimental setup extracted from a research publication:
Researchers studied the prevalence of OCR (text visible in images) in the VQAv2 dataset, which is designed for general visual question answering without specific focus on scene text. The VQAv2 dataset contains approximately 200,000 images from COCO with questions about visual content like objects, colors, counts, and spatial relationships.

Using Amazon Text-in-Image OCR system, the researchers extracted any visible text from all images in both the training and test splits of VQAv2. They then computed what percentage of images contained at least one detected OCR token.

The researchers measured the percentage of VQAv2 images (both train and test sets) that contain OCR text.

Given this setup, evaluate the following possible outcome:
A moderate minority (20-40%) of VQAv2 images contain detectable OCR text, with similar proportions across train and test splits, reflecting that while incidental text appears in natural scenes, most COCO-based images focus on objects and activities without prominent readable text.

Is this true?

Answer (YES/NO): YES